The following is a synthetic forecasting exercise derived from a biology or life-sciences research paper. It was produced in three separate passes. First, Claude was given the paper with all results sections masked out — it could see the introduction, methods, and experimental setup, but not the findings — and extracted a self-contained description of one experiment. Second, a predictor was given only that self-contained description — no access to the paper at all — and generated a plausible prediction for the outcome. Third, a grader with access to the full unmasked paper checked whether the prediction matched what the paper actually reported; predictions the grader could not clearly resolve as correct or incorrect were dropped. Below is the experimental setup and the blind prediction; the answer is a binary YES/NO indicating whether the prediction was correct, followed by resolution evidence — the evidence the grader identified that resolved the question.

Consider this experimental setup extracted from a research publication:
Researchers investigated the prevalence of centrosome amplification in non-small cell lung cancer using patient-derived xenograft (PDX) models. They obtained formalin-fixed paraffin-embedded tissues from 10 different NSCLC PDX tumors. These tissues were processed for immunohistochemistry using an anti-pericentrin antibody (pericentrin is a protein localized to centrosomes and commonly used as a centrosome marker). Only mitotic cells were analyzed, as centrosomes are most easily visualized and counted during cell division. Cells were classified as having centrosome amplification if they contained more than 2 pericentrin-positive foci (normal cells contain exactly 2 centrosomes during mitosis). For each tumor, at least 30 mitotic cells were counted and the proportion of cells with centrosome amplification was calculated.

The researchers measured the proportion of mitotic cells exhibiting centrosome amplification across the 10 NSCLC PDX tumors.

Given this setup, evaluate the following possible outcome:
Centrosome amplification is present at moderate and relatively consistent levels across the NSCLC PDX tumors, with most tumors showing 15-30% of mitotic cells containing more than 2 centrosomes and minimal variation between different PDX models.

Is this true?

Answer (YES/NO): NO